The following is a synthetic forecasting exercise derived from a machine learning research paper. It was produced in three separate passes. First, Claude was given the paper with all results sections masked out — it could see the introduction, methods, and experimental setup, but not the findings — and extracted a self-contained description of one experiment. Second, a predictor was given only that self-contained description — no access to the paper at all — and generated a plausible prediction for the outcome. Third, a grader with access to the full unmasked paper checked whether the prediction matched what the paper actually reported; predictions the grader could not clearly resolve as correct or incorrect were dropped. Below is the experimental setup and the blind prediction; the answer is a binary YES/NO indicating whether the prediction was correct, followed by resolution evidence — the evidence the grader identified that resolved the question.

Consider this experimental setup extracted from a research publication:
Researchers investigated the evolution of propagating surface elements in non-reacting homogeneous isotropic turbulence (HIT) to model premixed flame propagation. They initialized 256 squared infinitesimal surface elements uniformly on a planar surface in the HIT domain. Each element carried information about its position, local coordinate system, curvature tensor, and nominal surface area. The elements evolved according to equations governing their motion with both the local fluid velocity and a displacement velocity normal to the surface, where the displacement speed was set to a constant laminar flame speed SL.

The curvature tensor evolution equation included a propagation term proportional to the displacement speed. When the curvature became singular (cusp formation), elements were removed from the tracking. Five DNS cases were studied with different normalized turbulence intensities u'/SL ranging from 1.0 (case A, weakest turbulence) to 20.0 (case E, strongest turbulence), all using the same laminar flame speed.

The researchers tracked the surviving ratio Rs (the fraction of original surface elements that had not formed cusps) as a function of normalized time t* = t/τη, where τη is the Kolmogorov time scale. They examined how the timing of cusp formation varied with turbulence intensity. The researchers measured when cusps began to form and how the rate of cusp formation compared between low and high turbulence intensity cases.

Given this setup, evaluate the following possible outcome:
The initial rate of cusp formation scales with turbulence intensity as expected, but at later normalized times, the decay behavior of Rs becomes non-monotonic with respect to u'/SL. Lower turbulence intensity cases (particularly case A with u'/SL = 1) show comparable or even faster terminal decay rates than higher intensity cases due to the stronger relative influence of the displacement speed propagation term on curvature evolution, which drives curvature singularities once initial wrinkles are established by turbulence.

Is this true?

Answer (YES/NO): NO